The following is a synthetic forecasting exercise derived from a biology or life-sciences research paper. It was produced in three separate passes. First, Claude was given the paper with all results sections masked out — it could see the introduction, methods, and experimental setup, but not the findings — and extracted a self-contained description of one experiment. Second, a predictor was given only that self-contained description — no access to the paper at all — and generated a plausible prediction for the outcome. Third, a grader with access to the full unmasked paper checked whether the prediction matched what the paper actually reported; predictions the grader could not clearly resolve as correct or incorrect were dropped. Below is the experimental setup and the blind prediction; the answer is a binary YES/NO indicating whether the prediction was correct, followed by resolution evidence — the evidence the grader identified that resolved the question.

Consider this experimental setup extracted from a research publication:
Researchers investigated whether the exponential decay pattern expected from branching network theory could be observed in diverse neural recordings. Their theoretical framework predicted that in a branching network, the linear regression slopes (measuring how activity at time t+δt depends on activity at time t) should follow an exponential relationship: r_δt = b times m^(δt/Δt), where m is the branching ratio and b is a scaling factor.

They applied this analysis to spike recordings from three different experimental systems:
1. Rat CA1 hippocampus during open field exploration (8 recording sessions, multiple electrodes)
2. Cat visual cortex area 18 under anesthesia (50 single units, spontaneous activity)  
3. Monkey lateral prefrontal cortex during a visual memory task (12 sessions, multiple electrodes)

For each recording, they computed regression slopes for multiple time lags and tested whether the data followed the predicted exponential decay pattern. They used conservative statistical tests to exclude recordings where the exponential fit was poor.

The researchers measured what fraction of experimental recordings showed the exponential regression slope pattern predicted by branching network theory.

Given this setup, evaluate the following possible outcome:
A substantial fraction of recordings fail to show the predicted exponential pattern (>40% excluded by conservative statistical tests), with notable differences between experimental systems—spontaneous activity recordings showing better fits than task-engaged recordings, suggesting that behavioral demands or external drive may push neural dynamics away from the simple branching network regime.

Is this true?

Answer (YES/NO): NO